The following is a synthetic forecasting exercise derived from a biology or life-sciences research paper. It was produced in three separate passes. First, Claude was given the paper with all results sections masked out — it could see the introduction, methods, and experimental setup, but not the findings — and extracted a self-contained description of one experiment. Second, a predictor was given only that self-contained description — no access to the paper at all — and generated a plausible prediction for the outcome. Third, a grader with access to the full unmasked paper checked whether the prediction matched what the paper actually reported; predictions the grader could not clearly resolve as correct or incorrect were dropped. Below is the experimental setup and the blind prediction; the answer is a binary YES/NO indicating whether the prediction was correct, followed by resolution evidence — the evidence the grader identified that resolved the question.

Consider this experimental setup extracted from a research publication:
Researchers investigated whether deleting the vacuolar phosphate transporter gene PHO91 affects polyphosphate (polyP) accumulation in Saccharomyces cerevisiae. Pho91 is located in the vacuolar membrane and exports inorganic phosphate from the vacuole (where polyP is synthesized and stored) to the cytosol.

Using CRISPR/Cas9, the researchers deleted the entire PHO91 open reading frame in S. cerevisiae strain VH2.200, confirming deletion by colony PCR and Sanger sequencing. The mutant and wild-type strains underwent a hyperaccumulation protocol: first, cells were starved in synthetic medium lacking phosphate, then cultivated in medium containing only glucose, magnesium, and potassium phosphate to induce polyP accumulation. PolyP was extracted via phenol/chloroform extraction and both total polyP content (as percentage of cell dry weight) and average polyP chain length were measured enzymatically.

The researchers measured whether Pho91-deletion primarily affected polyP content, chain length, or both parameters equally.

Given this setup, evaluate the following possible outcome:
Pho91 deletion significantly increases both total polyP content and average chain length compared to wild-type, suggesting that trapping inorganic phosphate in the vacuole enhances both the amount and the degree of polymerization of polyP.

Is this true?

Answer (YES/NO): NO